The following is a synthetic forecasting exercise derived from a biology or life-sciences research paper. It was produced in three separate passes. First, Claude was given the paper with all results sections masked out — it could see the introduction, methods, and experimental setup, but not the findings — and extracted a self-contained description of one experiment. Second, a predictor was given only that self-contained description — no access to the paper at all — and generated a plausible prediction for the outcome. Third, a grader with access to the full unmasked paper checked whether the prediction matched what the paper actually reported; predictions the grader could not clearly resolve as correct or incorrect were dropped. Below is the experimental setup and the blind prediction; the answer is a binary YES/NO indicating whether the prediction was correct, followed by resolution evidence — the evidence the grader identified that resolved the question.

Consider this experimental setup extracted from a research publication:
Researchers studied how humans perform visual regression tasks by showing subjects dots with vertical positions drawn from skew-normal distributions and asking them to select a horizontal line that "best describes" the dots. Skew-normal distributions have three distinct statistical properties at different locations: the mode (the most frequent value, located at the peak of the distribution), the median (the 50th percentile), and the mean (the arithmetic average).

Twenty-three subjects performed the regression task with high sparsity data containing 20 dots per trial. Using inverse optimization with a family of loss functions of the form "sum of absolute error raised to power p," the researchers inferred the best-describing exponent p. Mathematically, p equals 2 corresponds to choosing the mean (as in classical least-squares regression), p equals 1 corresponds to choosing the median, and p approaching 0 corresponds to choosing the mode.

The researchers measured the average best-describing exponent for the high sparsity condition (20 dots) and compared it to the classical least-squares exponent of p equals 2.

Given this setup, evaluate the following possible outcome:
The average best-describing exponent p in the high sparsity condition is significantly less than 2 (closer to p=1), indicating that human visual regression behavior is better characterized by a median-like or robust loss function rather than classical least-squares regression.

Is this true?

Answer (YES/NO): NO